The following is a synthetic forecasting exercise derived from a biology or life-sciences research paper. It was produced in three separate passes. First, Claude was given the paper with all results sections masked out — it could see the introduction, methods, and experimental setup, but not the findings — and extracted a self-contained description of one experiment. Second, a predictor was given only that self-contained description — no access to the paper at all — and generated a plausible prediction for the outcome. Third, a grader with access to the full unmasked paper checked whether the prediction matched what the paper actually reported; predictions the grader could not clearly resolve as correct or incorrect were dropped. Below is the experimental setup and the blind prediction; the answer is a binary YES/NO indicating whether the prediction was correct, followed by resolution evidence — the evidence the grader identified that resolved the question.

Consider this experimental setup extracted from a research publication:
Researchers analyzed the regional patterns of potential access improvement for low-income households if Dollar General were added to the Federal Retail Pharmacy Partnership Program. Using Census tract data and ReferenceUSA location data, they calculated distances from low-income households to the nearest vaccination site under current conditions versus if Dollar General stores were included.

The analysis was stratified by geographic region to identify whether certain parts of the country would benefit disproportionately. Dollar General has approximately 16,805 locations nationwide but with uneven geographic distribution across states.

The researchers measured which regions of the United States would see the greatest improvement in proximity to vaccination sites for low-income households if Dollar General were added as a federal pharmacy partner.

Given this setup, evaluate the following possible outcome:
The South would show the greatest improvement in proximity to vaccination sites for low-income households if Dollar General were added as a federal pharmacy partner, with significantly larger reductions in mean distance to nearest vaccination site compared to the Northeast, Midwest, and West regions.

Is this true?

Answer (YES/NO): NO